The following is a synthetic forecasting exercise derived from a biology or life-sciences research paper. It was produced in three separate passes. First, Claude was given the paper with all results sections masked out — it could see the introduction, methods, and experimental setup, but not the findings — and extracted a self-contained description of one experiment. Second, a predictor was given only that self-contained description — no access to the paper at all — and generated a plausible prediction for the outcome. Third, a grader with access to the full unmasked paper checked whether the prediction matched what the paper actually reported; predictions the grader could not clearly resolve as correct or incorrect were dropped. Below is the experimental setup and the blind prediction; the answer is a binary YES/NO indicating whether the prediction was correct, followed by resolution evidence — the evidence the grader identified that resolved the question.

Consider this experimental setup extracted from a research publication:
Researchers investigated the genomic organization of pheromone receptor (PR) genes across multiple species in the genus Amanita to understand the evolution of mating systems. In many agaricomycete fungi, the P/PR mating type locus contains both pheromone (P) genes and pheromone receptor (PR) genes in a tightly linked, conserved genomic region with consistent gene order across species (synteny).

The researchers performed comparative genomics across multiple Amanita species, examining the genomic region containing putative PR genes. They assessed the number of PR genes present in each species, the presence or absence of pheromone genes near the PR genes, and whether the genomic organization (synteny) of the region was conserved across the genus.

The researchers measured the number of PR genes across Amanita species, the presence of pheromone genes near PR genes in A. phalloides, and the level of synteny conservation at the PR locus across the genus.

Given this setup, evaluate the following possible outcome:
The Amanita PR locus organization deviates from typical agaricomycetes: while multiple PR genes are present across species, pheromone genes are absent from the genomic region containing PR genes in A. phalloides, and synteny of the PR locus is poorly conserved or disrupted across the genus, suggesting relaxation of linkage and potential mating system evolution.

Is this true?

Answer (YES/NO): YES